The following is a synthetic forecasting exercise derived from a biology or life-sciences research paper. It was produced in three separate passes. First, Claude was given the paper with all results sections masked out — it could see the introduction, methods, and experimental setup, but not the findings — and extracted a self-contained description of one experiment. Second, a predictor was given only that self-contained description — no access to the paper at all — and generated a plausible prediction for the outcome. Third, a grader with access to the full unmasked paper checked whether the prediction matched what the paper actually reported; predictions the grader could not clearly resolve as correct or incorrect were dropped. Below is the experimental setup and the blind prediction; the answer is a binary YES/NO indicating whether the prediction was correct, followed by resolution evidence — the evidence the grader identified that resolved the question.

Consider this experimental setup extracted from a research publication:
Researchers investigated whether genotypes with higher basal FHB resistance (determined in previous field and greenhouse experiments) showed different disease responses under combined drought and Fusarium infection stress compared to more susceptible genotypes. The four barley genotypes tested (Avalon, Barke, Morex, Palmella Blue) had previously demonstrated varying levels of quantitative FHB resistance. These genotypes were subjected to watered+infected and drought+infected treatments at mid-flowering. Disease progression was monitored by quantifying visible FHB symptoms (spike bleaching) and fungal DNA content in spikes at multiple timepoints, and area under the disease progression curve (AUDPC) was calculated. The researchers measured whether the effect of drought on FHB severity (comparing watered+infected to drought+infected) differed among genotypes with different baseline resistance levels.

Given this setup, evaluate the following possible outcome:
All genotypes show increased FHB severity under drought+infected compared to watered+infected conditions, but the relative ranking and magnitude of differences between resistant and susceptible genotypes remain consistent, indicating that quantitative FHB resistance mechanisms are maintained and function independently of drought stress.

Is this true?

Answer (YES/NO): NO